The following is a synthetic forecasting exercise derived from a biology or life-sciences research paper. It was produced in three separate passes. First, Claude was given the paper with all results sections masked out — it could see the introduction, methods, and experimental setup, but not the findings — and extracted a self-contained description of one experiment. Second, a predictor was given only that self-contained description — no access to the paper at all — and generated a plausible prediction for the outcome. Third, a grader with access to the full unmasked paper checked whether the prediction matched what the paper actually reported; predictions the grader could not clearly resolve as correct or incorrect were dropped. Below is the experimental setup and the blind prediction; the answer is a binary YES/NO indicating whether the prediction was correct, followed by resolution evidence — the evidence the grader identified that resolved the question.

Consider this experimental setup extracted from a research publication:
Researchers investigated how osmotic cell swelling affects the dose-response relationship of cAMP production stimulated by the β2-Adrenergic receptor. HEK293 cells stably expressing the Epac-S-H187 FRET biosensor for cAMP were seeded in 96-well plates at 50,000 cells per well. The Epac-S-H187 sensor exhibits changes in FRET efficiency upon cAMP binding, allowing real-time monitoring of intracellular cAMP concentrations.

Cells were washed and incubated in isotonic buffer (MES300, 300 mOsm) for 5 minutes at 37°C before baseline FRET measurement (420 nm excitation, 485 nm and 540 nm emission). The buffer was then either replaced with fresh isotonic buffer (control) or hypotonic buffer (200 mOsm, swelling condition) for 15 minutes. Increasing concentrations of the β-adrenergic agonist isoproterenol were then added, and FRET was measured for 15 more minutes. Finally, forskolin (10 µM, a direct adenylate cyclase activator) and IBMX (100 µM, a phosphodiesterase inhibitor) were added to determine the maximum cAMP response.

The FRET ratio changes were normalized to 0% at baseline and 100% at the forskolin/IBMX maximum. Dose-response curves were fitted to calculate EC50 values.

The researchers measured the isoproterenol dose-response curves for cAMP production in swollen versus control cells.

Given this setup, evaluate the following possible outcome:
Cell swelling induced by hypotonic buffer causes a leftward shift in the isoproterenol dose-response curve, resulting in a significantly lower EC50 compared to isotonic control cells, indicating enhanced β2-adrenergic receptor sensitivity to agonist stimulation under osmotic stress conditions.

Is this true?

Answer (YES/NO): YES